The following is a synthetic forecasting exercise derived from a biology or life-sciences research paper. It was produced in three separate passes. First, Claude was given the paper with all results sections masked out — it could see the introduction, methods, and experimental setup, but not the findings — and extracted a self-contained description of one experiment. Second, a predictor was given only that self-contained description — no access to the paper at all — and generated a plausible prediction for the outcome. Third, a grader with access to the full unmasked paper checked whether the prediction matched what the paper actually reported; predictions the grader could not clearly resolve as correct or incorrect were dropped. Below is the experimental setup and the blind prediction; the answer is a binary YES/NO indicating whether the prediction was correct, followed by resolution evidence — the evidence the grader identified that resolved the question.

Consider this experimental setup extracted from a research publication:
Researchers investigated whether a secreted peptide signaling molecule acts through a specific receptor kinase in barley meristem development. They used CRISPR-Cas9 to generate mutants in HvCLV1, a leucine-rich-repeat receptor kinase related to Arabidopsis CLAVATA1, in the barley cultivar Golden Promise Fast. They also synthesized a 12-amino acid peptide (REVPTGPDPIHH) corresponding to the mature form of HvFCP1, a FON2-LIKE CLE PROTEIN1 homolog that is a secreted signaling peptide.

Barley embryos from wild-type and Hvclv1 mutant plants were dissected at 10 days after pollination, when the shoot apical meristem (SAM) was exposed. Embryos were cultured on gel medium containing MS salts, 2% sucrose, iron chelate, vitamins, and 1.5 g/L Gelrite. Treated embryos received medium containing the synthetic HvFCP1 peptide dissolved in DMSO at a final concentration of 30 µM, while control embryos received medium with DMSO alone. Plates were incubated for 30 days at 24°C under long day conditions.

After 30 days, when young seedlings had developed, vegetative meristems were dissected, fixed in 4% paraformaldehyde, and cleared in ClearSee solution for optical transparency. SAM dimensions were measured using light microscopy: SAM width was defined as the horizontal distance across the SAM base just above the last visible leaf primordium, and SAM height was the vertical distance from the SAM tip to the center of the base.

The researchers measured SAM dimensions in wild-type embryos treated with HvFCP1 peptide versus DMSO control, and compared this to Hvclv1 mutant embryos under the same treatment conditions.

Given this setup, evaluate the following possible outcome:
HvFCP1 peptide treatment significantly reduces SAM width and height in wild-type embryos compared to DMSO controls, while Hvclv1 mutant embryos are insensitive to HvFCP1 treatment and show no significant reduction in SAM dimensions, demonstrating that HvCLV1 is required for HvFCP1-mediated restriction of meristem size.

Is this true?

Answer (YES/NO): NO